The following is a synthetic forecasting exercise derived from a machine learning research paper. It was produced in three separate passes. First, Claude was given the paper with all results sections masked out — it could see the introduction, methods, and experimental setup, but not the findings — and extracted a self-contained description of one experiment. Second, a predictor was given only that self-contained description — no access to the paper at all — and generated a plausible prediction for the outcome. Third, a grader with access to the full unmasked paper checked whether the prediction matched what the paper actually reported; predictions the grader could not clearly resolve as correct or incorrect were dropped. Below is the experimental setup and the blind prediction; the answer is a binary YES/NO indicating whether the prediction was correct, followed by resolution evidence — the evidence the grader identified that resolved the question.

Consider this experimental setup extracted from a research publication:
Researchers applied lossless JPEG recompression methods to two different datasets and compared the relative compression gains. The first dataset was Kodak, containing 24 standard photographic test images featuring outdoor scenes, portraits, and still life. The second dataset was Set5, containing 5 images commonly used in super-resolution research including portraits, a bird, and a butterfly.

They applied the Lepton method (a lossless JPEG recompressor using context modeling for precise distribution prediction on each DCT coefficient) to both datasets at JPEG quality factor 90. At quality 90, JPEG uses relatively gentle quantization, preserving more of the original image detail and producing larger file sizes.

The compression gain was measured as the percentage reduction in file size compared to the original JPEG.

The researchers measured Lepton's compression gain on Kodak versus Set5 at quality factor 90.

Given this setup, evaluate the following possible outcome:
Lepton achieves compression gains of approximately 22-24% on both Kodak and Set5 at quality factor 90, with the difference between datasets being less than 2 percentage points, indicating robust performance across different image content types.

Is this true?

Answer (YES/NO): NO